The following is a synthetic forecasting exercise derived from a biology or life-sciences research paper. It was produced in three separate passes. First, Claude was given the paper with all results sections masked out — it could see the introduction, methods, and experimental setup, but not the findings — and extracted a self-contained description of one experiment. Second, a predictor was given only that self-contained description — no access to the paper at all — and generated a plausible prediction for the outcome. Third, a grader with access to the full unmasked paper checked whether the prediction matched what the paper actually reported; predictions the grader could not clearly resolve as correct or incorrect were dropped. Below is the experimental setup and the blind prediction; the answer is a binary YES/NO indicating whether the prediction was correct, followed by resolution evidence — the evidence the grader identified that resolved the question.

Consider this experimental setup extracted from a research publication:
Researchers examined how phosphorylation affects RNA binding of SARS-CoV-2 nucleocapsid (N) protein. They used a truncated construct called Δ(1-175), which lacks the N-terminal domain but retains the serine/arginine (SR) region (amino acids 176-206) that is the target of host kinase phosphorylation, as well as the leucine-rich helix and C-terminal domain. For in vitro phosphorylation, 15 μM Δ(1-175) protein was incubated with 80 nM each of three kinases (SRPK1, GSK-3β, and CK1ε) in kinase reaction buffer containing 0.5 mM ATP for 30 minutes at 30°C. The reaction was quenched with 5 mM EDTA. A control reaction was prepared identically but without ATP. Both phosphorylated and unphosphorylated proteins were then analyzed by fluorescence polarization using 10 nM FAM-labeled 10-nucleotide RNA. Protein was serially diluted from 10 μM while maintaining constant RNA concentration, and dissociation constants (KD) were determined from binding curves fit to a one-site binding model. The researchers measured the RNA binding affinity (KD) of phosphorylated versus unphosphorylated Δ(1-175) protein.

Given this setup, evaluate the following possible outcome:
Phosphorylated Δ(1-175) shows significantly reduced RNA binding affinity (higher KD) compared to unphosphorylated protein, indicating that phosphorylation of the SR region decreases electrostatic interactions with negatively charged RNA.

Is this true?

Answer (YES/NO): YES